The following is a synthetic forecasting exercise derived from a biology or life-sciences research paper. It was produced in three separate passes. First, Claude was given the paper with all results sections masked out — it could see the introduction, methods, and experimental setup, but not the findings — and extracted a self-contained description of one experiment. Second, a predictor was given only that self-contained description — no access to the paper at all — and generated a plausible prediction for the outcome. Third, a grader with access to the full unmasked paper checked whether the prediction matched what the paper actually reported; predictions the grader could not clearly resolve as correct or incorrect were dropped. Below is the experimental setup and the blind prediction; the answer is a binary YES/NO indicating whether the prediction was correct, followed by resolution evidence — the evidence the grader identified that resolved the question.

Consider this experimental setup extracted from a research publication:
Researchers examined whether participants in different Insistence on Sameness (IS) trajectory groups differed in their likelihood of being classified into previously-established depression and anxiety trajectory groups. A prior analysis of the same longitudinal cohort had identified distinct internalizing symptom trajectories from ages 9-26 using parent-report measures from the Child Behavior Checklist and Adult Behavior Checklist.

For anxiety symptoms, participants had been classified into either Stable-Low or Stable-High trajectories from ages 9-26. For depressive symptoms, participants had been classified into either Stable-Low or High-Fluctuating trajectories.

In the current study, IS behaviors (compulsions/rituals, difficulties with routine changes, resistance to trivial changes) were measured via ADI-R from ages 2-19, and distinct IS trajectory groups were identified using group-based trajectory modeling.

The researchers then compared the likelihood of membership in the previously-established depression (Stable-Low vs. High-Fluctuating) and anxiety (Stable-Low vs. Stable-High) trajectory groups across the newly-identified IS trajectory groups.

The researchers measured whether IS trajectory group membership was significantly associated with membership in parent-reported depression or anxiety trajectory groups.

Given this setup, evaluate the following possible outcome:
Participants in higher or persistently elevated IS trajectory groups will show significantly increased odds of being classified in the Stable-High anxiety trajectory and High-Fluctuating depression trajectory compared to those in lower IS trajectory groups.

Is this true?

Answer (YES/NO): NO